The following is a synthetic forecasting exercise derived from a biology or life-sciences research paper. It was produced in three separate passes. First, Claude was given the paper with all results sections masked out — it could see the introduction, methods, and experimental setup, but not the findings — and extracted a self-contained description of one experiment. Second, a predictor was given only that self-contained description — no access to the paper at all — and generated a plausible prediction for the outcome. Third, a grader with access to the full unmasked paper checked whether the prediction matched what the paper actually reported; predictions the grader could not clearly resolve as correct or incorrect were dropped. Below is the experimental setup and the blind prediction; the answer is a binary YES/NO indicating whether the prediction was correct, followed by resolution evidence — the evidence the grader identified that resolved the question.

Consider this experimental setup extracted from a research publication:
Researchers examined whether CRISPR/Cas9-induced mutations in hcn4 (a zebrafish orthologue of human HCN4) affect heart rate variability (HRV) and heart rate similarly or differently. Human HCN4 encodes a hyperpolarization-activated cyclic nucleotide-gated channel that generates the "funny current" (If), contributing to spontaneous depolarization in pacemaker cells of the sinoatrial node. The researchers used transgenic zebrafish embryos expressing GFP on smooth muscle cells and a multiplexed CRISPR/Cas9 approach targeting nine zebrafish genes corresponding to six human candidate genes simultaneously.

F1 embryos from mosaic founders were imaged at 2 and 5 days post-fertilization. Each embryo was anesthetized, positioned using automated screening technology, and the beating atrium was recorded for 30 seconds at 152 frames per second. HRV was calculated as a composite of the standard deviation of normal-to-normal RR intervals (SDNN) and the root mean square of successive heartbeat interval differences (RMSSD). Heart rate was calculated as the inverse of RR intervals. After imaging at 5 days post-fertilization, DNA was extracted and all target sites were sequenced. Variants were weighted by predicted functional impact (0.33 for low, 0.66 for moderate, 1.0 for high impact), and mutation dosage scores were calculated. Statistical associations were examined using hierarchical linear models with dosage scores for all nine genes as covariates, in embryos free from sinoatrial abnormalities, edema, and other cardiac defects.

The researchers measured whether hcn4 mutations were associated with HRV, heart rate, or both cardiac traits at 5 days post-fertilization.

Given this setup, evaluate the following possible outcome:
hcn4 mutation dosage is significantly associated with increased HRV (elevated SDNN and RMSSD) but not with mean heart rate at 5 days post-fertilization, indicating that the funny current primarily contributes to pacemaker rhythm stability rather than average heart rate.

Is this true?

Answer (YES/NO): NO